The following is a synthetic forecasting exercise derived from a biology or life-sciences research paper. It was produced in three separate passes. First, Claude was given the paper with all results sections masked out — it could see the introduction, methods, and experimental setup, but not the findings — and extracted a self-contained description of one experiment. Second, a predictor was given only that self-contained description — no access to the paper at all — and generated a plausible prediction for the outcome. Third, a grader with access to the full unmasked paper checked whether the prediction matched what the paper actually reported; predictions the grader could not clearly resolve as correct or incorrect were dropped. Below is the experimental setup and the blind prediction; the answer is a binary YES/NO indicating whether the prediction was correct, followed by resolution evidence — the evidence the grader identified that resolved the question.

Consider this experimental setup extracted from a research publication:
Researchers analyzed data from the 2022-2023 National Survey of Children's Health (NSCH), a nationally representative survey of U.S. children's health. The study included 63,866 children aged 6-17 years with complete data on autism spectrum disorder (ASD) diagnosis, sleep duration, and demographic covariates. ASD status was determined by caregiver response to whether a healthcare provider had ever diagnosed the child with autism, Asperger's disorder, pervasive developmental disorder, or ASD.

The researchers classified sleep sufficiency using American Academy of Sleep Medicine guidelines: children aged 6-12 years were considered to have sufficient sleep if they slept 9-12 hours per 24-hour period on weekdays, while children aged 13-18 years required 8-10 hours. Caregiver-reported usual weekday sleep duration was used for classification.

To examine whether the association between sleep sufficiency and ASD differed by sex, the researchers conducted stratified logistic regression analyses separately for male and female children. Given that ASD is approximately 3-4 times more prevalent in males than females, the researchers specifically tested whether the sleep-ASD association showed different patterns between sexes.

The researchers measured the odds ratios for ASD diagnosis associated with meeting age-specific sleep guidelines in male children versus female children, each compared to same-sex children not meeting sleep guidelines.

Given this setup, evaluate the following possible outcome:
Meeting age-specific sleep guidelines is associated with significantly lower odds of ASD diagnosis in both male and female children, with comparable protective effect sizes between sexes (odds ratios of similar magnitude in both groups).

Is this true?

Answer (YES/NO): YES